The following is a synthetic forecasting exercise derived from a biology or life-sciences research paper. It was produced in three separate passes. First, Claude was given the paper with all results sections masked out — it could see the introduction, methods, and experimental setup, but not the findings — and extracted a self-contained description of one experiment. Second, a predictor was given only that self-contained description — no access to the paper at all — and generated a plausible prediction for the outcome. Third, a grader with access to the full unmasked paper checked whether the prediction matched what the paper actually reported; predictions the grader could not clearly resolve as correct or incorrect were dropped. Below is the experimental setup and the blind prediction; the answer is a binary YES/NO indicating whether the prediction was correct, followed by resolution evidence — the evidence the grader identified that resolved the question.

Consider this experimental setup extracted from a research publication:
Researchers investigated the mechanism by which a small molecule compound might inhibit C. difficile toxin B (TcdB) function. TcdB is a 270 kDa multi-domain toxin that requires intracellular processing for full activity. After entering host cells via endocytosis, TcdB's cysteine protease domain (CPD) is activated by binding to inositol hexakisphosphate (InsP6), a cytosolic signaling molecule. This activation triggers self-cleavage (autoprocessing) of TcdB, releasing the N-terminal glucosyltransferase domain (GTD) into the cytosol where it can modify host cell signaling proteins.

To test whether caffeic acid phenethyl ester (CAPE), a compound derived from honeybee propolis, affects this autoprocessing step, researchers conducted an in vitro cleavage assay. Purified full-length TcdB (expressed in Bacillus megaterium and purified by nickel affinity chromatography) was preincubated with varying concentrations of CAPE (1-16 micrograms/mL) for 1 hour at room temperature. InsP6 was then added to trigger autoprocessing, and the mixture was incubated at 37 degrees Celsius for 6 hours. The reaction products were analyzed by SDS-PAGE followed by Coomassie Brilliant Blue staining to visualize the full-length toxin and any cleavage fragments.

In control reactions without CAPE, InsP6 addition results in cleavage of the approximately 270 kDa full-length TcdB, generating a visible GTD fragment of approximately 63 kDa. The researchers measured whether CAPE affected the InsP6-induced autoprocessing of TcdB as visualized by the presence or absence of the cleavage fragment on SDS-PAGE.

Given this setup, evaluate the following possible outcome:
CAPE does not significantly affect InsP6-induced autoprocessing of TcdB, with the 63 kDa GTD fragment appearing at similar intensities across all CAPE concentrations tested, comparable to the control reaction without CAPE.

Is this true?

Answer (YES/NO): NO